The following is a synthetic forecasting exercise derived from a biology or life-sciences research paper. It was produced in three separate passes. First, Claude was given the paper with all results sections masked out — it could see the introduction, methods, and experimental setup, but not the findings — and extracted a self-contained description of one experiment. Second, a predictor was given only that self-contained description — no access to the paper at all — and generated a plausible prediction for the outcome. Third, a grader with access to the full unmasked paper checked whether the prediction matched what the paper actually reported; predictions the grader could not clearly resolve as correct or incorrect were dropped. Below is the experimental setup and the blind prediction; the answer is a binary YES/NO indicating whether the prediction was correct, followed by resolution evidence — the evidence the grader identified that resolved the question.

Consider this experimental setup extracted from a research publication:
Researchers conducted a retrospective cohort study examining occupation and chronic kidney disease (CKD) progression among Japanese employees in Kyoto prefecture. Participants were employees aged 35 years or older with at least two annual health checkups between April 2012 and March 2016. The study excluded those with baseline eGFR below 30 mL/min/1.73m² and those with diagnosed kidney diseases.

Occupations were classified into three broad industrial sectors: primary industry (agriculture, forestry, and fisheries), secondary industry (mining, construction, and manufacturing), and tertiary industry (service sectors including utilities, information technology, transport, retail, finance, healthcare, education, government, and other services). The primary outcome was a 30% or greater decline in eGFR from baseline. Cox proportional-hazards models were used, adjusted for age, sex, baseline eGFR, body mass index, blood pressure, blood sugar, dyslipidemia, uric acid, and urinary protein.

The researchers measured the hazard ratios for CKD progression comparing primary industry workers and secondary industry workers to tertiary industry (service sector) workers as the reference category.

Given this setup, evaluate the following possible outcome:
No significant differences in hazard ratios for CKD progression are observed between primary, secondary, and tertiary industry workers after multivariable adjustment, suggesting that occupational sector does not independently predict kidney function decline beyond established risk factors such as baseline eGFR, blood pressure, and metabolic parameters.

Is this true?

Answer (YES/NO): NO